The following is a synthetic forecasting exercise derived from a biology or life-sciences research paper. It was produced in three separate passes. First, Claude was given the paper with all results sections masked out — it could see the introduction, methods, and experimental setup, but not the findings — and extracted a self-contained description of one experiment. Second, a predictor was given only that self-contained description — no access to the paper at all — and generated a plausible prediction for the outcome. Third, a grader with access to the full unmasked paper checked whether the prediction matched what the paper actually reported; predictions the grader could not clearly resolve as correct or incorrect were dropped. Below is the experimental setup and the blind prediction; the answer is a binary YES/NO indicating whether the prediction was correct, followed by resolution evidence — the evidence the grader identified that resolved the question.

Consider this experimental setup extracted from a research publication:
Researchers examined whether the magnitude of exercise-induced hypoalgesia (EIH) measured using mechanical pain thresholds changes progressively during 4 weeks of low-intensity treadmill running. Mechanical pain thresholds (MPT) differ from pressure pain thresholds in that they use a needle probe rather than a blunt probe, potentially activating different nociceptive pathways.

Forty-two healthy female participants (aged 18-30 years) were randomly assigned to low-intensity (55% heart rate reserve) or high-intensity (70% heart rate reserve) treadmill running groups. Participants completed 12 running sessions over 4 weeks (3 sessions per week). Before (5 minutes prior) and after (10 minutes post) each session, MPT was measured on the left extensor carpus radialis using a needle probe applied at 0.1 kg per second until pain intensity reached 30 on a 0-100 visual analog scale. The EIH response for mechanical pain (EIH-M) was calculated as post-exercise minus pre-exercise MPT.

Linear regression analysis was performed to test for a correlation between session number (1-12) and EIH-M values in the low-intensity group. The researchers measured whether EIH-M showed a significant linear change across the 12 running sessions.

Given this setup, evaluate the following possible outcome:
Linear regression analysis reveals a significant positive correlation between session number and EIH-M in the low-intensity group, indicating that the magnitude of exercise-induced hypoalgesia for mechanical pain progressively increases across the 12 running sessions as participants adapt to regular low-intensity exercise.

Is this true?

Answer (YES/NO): NO